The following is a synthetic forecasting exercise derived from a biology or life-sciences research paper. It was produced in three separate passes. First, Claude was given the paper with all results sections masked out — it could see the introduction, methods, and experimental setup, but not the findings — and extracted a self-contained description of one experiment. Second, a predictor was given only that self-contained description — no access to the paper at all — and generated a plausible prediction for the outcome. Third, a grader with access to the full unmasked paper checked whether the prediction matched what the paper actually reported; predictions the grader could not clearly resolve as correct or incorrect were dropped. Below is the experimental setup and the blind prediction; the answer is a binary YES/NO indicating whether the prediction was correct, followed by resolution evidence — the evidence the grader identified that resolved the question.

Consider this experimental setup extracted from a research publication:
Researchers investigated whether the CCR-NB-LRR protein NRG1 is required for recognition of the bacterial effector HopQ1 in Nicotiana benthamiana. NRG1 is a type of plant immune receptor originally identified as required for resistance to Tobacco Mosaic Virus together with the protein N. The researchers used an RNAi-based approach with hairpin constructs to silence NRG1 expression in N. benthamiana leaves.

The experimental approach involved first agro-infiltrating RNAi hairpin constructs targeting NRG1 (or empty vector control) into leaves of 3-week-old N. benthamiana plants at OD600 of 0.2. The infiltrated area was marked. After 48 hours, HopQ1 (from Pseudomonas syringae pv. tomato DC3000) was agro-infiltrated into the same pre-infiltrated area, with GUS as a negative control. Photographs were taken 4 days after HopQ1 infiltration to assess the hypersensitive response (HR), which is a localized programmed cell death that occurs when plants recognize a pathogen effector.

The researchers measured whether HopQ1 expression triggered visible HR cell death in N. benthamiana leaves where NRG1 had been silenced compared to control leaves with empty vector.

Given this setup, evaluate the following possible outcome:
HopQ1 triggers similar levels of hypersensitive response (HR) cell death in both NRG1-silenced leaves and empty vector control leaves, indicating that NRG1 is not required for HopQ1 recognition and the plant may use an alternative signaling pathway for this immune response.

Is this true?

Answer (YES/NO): NO